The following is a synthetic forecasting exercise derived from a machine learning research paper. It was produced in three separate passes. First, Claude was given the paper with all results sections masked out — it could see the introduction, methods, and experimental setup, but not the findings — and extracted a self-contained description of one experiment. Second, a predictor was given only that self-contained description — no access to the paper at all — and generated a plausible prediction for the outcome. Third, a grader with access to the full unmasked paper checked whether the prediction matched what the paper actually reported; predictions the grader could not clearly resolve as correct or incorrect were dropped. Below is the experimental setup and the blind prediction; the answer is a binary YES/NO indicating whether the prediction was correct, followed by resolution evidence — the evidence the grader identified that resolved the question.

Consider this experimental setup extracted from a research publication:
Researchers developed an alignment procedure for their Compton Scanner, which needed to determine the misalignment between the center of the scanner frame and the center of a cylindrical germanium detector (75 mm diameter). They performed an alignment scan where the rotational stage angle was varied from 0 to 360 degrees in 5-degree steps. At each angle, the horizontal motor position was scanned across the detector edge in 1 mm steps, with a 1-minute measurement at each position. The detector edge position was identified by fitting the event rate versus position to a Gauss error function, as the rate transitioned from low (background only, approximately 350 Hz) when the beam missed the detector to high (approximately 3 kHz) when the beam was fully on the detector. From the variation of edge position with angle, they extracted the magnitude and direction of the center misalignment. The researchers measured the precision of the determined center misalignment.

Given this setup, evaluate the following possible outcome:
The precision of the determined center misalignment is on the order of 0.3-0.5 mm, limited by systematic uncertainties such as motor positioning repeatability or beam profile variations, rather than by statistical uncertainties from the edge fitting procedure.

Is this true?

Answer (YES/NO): NO